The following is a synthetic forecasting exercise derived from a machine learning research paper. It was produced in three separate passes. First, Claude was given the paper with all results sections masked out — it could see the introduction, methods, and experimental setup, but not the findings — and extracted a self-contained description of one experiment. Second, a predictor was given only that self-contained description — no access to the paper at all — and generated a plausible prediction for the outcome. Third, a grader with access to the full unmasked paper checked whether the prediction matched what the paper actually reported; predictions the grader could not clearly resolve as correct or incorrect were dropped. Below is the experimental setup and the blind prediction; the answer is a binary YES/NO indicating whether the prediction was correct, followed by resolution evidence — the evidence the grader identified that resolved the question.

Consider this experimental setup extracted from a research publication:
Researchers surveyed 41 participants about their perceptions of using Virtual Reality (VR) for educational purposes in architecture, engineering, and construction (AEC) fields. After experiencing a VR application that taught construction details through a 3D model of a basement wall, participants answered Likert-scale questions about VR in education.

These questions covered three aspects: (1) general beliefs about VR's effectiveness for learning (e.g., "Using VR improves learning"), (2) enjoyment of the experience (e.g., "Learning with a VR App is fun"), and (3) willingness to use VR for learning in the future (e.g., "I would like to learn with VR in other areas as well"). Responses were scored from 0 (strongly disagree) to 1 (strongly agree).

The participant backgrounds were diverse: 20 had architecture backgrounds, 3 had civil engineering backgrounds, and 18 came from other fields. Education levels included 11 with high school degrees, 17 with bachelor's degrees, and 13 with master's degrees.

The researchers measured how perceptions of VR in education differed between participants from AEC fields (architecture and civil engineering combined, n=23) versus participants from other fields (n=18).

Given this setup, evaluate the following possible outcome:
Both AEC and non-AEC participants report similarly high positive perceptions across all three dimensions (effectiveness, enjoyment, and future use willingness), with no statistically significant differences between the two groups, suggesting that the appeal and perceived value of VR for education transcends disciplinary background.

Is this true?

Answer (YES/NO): NO